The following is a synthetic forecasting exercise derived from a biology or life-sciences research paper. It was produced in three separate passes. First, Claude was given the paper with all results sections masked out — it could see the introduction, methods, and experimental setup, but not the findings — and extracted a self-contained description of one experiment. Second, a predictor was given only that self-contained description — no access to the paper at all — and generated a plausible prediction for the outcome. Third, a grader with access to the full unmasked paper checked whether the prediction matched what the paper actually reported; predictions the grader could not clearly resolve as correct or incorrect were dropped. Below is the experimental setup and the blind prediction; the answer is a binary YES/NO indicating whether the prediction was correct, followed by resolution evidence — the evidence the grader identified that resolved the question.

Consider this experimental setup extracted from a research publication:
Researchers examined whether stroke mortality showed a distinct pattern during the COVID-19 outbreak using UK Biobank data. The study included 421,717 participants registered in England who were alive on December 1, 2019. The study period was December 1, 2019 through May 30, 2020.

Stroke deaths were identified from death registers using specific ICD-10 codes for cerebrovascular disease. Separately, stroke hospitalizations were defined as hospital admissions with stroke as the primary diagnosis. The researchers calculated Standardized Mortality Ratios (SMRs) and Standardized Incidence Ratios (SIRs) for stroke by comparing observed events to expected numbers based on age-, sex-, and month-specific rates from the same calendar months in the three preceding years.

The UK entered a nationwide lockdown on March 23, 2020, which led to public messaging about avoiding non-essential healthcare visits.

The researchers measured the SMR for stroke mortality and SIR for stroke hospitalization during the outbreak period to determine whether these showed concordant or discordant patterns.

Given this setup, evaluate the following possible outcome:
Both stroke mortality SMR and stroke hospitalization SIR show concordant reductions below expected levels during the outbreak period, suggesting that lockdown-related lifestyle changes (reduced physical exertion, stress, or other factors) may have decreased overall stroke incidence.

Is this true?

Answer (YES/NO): NO